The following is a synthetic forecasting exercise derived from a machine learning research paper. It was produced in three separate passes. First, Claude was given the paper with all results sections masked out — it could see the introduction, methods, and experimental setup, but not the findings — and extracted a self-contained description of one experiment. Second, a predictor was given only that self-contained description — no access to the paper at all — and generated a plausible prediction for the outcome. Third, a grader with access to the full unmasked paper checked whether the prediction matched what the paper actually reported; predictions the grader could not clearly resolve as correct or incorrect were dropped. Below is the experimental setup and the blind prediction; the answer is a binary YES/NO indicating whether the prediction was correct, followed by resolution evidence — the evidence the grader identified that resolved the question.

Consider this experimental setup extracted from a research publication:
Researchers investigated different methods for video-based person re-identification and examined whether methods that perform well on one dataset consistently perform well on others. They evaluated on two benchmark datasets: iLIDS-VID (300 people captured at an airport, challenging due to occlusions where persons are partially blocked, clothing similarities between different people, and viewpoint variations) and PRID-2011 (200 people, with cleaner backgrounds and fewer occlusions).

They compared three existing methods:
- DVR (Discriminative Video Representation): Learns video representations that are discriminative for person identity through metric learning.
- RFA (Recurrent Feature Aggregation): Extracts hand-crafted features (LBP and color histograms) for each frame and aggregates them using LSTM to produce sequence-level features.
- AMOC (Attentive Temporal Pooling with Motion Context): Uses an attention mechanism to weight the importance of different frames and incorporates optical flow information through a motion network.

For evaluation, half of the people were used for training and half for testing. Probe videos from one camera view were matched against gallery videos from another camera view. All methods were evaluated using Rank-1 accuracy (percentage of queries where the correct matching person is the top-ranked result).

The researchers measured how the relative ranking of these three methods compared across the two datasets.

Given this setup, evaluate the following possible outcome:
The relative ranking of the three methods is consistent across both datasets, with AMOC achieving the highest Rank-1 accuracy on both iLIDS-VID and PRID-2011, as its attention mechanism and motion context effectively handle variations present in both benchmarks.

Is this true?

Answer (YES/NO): YES